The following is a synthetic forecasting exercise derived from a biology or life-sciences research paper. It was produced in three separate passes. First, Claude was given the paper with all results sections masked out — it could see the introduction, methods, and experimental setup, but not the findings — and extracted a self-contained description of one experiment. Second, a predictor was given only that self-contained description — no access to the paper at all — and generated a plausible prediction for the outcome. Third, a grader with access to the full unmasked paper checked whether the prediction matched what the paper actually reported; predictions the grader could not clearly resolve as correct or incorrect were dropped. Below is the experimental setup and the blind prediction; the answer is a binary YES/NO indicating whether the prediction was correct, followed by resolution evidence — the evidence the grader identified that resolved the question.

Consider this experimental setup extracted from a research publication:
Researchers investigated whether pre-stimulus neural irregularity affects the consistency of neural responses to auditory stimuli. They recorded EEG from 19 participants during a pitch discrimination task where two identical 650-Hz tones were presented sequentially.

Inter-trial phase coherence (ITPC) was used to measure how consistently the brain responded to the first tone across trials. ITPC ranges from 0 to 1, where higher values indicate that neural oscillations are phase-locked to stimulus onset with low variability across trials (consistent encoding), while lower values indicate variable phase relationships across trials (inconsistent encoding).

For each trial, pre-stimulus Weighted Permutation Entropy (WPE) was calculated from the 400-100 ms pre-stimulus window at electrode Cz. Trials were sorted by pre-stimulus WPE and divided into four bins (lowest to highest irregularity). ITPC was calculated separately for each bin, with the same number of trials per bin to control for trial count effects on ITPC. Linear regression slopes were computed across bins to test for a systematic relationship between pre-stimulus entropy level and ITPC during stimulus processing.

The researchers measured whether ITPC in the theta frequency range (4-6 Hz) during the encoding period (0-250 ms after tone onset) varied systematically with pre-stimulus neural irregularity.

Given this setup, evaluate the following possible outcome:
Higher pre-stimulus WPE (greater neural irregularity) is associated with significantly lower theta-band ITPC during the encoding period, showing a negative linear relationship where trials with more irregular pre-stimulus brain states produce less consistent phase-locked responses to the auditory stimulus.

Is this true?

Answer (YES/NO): NO